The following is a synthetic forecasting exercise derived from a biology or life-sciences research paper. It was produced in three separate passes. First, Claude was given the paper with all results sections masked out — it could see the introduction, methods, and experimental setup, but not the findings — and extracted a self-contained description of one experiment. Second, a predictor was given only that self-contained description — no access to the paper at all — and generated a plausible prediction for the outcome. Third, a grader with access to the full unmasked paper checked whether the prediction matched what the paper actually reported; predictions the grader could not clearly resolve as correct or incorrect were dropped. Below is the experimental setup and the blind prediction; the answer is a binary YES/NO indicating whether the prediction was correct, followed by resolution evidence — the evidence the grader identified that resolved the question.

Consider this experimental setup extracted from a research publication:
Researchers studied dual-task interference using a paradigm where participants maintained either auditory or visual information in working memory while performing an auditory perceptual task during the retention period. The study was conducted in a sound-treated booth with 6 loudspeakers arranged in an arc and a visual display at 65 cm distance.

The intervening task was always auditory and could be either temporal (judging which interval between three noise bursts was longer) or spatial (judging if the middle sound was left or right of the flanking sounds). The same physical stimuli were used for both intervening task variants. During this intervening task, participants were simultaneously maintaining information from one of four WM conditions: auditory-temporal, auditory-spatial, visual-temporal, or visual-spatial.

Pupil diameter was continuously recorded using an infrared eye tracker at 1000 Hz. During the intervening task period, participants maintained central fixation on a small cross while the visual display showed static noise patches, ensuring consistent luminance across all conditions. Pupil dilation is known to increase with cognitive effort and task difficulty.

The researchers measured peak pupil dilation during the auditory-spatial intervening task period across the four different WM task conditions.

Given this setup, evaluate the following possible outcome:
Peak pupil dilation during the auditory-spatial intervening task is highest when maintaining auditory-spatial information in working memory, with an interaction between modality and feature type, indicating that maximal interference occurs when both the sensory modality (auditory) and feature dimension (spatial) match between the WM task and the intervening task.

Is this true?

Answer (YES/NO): NO